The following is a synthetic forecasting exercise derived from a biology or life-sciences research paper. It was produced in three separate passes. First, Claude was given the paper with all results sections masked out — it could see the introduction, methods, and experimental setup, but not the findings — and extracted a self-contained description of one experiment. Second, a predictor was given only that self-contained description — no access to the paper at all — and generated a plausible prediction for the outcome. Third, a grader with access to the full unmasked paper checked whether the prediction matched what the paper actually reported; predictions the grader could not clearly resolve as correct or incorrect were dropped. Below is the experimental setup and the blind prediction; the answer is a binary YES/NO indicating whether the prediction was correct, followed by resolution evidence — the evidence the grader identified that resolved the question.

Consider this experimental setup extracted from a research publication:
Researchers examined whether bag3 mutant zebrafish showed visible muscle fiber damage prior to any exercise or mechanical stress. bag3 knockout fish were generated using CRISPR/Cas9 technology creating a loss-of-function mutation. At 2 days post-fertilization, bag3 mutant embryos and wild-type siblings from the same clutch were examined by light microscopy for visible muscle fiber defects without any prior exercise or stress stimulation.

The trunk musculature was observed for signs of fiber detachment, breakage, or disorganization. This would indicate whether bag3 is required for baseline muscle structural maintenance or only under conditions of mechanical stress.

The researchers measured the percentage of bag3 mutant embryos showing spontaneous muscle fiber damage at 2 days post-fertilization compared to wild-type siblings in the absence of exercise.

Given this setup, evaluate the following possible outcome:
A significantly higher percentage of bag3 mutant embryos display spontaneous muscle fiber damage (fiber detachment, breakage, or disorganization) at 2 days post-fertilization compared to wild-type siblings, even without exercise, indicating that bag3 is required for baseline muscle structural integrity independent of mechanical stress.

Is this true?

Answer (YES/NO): NO